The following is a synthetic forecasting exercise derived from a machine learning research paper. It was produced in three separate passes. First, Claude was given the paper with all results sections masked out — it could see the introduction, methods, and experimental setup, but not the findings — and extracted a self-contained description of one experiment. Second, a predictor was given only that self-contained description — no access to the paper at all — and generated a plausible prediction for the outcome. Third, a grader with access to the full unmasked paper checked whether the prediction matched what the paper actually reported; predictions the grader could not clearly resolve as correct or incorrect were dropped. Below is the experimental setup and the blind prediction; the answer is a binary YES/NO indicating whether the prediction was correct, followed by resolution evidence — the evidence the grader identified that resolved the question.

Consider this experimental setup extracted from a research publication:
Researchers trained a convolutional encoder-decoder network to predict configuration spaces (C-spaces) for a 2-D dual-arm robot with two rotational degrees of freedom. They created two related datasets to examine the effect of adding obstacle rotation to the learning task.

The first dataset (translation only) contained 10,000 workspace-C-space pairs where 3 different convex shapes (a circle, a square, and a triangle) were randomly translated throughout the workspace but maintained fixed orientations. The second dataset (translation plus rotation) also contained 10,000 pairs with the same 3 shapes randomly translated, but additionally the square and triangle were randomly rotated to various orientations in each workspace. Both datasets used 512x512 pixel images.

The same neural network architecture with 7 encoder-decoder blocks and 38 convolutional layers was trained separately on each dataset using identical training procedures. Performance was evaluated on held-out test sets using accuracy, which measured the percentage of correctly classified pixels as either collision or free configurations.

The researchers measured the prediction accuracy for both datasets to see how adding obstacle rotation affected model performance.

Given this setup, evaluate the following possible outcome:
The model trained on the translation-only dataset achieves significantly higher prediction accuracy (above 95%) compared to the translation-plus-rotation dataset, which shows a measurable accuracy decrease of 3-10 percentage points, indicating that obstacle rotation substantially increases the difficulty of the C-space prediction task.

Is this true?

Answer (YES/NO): NO